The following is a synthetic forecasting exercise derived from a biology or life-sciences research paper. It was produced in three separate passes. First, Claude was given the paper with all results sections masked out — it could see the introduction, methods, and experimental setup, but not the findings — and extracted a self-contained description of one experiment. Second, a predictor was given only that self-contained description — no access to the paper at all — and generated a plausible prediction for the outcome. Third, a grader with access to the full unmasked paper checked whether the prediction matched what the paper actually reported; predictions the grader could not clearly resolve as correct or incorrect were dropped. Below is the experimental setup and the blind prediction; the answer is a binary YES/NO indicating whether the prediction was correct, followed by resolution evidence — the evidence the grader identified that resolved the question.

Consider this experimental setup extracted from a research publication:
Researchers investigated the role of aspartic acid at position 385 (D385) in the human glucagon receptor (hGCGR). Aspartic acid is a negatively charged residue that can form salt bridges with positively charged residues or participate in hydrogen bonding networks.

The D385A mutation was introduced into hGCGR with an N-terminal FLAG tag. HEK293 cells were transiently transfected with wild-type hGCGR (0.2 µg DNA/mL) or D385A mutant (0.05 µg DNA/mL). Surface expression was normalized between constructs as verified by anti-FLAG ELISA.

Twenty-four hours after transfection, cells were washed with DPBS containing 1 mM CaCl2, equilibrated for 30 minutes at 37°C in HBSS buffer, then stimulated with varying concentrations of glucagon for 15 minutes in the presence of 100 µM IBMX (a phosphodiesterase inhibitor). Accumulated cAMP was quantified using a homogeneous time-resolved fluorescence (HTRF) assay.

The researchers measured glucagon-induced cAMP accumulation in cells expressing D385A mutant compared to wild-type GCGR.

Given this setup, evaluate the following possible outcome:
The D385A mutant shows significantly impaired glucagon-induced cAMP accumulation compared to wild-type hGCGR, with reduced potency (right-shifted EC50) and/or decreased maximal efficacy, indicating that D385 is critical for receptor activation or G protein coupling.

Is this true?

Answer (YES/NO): YES